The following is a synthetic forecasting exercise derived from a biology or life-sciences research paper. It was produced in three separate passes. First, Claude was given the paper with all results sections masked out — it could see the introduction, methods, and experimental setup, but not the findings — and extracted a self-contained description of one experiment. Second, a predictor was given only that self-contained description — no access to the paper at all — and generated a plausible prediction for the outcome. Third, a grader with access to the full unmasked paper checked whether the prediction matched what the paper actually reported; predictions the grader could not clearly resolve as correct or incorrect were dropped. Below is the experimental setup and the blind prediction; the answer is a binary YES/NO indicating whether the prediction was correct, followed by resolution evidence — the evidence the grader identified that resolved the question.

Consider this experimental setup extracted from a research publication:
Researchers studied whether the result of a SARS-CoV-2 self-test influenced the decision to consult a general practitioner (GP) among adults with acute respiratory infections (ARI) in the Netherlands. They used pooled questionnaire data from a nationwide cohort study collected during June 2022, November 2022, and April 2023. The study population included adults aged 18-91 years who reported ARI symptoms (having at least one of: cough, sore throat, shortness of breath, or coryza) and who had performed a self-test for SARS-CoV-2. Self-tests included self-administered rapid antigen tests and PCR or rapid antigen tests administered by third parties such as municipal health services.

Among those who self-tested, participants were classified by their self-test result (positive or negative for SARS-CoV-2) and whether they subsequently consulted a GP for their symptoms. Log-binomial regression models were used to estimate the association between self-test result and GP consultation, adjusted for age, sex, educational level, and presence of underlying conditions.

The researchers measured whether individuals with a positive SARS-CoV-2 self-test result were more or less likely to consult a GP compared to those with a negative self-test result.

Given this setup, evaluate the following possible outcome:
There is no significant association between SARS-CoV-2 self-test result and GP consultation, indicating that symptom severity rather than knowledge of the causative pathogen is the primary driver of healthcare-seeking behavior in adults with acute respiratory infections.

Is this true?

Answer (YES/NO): NO